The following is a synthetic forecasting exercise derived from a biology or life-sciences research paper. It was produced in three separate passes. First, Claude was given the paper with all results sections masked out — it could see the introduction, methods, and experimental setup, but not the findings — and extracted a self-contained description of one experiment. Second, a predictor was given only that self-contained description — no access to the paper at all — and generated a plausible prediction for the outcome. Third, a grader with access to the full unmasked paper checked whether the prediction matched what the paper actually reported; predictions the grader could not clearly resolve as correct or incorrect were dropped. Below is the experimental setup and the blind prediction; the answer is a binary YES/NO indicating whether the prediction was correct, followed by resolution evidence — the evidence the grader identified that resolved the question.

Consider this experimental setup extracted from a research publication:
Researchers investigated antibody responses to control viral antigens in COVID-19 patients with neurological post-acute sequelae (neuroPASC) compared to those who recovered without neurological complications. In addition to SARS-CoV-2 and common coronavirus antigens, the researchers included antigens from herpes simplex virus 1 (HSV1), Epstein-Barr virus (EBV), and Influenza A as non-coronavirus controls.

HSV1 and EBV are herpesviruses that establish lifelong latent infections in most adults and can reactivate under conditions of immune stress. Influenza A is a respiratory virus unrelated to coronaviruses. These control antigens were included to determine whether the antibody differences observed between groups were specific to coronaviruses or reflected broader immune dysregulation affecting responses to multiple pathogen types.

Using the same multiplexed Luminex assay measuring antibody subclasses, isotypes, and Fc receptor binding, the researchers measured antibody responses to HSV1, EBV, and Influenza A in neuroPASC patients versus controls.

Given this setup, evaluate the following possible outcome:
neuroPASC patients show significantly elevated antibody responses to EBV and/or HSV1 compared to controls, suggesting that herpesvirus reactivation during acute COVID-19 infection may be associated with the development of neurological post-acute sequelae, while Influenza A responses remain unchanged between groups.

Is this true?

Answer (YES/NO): NO